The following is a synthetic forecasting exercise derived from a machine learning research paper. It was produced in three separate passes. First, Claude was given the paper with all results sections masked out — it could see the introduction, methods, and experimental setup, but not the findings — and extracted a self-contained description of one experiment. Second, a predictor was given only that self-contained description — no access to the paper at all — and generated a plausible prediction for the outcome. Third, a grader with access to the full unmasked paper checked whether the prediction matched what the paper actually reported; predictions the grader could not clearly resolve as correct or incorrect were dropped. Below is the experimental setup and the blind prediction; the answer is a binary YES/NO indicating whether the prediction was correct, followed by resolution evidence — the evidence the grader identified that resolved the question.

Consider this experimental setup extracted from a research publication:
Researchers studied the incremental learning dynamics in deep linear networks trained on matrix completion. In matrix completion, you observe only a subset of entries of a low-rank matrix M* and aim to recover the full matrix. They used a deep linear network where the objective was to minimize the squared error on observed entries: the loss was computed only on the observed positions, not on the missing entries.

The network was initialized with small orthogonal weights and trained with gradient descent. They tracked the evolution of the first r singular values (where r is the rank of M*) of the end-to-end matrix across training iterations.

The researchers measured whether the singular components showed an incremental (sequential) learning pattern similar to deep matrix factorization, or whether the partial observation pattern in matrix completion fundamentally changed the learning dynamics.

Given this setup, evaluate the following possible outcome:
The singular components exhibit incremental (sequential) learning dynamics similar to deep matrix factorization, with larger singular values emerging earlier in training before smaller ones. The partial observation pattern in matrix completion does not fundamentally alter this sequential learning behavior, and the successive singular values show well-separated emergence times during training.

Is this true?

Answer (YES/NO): YES